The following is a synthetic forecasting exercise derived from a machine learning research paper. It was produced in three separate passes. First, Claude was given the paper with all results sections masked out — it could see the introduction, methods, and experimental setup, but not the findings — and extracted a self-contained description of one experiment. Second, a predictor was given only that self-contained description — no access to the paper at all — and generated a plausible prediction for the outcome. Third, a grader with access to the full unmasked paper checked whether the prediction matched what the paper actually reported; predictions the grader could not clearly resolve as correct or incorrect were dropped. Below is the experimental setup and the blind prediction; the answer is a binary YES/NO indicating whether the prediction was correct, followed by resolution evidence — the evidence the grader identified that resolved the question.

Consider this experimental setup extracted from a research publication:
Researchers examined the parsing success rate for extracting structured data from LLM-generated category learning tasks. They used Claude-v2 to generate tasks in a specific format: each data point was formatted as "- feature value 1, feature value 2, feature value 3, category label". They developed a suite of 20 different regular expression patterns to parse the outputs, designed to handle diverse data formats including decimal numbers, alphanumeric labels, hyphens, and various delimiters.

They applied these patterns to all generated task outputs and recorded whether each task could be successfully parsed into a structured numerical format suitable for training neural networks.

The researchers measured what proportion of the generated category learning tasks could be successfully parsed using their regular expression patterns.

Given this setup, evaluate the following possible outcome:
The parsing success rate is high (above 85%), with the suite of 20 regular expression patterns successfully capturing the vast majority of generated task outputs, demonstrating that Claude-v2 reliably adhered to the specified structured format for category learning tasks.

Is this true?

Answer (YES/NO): YES